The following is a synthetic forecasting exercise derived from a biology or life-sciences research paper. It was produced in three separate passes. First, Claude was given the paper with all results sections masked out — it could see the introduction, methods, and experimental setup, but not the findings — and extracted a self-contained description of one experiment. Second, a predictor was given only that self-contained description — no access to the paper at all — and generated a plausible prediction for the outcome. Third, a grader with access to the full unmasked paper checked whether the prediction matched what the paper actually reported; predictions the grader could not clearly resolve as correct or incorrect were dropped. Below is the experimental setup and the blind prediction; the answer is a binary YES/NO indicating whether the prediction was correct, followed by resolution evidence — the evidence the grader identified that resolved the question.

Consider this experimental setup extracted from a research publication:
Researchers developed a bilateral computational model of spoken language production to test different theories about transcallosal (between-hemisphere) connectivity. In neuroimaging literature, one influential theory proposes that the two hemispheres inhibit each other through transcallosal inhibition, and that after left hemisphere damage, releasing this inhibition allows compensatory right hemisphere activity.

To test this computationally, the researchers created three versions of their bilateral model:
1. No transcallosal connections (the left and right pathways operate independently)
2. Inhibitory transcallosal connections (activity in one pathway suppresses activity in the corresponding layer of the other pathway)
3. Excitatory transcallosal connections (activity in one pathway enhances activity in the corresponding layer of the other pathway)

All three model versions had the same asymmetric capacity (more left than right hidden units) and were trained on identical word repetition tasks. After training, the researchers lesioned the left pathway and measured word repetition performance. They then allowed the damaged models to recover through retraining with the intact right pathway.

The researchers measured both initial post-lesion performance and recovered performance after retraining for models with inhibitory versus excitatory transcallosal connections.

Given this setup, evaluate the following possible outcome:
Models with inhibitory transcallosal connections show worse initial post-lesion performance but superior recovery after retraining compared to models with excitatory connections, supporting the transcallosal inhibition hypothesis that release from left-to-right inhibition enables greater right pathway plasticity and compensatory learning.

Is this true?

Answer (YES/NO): NO